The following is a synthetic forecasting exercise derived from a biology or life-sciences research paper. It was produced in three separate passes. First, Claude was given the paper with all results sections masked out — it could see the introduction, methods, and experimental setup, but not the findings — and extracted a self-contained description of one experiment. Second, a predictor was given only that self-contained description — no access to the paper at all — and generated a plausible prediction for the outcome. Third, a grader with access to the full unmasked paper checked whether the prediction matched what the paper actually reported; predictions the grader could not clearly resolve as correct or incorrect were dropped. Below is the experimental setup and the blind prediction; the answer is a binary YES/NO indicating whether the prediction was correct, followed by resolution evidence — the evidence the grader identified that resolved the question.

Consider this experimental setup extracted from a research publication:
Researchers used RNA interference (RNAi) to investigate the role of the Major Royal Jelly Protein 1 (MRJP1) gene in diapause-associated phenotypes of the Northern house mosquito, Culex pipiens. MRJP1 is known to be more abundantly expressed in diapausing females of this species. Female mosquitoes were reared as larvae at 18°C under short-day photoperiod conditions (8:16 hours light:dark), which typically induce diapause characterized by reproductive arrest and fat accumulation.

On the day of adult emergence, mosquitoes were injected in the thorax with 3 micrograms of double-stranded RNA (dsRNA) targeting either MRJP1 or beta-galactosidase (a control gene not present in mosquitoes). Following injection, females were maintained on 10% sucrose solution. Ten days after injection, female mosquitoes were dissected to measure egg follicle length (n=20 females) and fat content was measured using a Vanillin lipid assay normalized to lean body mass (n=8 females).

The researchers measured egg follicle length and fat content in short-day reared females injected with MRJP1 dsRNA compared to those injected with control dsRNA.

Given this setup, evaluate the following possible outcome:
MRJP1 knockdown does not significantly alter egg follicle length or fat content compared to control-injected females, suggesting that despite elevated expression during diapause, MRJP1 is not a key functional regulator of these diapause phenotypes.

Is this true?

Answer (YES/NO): NO